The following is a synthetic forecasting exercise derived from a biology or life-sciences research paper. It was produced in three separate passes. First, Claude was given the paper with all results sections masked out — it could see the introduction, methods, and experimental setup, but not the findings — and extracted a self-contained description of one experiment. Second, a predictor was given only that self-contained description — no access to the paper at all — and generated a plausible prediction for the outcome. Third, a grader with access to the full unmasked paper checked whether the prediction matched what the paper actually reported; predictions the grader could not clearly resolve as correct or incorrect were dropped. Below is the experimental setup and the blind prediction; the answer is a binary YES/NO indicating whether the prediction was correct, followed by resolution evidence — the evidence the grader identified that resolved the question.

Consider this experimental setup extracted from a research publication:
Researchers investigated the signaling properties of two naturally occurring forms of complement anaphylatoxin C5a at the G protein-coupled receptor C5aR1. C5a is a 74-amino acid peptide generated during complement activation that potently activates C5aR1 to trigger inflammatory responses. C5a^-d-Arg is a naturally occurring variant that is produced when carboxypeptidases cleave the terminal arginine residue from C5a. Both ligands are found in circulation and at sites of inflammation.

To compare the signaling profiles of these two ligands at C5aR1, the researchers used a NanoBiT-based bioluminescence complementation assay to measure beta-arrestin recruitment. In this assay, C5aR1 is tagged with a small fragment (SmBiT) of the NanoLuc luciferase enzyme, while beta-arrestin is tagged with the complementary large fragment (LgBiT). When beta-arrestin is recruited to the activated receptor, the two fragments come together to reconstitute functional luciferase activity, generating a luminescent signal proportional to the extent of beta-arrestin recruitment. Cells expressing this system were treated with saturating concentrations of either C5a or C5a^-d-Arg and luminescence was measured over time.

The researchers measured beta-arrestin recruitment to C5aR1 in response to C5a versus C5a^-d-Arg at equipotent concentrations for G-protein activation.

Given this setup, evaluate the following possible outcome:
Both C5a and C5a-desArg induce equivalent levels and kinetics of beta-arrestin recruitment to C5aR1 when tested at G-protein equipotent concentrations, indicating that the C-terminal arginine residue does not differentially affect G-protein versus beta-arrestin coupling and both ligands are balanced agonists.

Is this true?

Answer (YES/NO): NO